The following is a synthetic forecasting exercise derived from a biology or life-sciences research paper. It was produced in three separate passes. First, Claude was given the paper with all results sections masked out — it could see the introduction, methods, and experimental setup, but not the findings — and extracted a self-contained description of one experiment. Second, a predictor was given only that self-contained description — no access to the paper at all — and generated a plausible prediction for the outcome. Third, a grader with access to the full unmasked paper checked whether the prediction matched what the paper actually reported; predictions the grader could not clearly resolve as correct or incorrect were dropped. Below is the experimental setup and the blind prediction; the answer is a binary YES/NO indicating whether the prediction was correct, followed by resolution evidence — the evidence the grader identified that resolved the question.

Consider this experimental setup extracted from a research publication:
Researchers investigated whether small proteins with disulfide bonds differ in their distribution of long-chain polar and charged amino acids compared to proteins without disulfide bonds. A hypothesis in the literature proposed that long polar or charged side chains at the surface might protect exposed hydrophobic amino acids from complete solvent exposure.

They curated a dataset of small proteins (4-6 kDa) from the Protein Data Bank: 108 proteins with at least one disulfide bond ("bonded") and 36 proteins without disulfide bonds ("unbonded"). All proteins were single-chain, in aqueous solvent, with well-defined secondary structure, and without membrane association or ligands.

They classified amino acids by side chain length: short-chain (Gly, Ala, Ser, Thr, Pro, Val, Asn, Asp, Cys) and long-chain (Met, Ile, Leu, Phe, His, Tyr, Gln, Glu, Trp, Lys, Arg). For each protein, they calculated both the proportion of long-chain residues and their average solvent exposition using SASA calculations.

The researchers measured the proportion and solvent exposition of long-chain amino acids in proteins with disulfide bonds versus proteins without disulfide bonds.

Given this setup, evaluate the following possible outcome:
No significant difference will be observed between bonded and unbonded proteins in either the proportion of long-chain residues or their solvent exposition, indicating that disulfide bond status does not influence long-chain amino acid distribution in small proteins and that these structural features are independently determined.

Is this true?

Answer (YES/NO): YES